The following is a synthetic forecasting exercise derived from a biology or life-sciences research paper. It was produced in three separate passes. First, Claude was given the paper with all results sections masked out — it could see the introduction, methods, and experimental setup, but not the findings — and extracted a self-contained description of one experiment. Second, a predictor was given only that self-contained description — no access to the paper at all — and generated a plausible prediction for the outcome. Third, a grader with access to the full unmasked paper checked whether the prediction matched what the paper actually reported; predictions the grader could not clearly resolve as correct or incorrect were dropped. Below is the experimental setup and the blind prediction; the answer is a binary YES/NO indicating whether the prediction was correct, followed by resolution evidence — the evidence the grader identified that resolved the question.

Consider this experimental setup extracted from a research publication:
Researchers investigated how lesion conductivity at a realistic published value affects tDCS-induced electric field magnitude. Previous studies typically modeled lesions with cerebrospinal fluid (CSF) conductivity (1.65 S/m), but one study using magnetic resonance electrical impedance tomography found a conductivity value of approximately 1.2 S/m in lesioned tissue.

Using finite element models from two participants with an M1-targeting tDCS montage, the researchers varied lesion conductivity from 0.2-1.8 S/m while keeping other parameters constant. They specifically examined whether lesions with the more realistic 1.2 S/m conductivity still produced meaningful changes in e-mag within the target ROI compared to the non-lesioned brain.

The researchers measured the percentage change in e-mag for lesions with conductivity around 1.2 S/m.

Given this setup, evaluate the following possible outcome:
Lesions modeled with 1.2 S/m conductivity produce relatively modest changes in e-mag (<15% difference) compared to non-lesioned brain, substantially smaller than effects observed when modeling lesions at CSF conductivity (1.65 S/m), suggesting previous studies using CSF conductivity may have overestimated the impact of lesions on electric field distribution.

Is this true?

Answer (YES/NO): NO